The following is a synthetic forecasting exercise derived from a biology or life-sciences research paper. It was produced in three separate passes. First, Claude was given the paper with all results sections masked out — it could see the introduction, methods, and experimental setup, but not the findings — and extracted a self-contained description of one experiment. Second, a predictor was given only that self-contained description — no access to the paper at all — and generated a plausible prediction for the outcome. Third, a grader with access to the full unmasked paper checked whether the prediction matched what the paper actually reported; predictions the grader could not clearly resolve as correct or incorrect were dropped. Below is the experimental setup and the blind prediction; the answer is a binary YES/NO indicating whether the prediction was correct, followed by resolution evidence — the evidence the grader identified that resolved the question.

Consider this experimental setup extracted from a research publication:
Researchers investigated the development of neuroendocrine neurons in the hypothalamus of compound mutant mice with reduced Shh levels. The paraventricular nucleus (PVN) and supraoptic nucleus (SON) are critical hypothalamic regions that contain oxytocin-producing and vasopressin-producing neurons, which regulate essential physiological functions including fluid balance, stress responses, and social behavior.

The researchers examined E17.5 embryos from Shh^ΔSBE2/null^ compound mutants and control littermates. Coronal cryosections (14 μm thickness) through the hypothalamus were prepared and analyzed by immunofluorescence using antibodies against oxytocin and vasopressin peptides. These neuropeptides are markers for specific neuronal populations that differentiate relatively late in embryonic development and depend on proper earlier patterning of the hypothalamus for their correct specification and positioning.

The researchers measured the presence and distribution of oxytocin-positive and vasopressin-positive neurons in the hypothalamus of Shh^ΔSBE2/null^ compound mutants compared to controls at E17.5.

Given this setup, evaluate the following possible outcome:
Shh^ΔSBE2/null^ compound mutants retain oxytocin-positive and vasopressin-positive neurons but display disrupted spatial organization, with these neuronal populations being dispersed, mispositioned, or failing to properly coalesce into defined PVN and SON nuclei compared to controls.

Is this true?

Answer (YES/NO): NO